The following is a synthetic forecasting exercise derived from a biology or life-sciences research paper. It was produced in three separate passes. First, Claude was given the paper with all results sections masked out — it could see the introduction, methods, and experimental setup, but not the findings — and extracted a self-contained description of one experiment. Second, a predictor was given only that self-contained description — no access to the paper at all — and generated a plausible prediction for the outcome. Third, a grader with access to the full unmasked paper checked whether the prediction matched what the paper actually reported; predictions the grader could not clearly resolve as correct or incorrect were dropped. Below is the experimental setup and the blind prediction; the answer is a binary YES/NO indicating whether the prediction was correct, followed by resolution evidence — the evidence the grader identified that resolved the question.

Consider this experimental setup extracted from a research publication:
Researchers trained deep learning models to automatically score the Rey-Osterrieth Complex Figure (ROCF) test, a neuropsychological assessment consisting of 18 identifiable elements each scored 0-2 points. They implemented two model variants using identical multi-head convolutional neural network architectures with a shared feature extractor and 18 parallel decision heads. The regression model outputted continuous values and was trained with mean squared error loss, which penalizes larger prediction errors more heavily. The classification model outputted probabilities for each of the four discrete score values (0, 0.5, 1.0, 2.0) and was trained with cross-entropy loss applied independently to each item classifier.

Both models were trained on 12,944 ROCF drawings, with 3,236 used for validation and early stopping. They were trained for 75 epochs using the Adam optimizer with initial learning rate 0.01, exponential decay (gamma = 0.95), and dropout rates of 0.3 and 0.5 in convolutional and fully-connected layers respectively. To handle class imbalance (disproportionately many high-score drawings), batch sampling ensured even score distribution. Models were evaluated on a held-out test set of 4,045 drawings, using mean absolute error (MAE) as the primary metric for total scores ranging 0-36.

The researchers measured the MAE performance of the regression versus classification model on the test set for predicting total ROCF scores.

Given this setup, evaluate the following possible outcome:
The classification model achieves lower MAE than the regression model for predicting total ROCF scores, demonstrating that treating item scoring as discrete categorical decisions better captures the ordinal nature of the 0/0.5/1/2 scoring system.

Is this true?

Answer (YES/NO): NO